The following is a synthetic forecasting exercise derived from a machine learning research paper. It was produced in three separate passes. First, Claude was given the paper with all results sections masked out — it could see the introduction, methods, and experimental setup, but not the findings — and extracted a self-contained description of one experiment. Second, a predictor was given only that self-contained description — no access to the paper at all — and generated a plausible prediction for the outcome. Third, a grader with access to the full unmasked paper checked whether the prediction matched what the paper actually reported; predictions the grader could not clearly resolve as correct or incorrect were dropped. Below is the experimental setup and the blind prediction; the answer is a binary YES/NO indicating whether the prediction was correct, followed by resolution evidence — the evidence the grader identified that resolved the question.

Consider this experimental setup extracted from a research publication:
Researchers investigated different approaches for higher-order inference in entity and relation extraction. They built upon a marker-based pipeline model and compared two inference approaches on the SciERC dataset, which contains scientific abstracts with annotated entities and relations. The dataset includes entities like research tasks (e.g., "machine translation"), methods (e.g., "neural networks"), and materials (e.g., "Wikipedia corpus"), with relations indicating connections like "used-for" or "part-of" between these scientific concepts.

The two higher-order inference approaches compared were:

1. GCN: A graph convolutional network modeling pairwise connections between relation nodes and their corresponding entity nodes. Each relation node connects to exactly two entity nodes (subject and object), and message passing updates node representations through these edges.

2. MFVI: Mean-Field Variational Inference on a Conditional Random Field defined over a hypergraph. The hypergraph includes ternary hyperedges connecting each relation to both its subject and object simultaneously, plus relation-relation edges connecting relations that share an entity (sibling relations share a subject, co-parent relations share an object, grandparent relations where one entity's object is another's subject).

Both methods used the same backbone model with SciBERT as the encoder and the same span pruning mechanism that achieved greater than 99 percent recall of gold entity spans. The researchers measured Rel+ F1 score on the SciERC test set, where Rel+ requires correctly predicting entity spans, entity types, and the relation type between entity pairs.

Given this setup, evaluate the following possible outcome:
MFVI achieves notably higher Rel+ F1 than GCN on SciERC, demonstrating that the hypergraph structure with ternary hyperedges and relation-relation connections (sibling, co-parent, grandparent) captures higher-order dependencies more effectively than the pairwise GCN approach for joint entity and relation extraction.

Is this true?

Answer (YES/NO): NO